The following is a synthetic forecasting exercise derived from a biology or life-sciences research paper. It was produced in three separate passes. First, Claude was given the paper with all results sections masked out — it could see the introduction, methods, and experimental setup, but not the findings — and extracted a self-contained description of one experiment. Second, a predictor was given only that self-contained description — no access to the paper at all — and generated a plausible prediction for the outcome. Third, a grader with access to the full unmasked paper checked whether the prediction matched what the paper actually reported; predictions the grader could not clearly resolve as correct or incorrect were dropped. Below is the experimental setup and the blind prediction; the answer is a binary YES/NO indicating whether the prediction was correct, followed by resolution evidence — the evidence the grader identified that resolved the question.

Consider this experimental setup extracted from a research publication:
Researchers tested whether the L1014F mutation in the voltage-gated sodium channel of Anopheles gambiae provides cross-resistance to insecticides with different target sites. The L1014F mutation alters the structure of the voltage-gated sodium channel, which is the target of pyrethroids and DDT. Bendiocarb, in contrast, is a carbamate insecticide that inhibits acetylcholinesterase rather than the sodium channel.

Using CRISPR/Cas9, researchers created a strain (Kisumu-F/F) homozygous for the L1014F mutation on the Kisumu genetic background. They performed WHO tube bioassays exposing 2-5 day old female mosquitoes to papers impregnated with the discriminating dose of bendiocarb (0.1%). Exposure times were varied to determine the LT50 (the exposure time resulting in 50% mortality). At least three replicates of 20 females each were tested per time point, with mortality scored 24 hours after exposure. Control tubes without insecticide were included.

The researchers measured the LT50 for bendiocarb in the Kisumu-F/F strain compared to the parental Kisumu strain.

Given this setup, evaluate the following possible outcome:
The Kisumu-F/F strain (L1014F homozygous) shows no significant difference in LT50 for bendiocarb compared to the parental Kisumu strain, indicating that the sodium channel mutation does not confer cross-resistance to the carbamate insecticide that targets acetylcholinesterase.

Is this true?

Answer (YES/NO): YES